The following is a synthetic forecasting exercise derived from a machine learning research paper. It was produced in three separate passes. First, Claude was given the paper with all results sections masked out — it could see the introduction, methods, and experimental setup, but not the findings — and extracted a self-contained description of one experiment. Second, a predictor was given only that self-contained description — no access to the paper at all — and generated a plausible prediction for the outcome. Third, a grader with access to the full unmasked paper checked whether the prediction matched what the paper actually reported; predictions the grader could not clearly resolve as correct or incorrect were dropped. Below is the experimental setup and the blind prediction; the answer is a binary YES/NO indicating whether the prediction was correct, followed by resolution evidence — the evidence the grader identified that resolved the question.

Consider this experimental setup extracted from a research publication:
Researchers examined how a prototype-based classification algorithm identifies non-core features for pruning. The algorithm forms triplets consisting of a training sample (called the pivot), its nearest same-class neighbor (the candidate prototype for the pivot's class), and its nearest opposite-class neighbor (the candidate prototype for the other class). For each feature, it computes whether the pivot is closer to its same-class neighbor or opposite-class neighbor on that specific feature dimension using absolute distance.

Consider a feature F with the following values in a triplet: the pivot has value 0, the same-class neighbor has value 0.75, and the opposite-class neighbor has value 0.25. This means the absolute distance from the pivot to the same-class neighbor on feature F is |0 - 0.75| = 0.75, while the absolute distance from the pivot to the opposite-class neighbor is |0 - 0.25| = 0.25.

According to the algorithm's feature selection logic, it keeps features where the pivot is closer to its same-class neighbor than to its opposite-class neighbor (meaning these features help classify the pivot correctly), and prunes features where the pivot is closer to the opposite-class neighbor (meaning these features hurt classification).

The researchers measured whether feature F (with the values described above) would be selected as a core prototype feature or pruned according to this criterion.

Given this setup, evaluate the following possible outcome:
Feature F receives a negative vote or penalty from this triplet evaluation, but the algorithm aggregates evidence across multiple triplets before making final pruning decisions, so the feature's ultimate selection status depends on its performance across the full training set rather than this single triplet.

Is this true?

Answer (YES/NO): NO